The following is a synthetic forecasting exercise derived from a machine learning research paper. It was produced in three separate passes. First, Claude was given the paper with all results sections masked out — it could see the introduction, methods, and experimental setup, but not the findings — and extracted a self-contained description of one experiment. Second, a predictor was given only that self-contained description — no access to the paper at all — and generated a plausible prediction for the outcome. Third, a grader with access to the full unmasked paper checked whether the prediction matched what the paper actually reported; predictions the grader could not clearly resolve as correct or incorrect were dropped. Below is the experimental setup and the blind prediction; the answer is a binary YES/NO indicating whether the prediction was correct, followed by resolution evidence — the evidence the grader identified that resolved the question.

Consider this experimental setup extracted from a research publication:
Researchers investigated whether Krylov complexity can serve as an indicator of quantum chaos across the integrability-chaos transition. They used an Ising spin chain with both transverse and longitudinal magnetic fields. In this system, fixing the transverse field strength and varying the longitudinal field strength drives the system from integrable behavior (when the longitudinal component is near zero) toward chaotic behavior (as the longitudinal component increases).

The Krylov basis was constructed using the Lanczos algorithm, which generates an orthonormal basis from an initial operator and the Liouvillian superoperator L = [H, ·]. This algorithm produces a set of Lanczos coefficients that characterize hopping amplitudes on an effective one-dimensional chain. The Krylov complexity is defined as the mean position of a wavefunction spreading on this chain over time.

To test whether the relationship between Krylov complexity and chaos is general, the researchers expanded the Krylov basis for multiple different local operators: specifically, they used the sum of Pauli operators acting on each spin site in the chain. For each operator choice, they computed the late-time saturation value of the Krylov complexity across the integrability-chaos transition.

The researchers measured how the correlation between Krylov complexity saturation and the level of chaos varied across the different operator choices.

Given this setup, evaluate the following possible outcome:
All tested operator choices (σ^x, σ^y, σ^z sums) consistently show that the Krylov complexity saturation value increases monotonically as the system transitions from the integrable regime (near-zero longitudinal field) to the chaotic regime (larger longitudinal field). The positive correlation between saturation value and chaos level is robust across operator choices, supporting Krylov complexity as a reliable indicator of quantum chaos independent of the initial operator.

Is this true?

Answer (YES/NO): NO